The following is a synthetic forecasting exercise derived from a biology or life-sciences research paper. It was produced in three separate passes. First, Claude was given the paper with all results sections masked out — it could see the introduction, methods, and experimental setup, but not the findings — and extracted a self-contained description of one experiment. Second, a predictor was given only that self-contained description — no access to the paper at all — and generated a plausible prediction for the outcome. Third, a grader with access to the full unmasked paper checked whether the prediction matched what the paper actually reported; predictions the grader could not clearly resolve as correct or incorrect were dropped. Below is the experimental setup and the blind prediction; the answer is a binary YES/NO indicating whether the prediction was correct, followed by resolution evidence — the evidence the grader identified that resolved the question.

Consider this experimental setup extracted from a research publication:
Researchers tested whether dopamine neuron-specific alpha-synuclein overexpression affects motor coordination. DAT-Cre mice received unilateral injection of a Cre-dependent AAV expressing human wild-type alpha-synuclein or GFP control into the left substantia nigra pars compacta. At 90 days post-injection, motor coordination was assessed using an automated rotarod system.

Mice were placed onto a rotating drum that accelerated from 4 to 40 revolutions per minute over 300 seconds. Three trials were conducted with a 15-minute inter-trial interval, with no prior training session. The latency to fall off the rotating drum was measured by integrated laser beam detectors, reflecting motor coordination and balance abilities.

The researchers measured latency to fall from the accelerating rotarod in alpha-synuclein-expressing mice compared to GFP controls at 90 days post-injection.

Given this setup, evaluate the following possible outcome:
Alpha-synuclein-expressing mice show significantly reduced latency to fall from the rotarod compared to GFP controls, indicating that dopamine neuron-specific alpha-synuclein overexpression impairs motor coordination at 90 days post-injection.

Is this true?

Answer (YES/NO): NO